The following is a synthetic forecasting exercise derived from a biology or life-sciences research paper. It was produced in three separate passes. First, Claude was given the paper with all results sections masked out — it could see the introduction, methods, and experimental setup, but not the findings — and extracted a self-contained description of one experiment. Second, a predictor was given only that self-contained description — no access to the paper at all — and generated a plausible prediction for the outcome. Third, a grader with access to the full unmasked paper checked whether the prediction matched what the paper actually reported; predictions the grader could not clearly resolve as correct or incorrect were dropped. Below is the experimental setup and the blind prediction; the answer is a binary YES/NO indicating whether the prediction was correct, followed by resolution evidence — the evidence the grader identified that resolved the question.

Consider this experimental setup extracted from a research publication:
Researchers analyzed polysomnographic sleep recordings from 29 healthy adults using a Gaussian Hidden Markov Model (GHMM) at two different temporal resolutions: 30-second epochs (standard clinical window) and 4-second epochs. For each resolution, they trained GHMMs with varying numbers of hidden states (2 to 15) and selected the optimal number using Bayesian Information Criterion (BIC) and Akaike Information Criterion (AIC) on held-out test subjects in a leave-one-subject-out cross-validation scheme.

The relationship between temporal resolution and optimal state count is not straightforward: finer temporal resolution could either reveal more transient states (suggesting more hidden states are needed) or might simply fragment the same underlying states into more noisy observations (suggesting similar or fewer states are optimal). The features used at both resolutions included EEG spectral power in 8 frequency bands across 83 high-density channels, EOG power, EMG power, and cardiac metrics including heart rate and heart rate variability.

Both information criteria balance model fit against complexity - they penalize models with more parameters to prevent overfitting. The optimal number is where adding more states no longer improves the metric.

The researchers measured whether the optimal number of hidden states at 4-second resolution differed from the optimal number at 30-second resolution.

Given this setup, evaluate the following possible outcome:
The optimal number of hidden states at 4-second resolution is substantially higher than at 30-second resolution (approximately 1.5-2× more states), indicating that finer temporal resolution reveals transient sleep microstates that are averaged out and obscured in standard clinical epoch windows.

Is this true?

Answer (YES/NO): YES